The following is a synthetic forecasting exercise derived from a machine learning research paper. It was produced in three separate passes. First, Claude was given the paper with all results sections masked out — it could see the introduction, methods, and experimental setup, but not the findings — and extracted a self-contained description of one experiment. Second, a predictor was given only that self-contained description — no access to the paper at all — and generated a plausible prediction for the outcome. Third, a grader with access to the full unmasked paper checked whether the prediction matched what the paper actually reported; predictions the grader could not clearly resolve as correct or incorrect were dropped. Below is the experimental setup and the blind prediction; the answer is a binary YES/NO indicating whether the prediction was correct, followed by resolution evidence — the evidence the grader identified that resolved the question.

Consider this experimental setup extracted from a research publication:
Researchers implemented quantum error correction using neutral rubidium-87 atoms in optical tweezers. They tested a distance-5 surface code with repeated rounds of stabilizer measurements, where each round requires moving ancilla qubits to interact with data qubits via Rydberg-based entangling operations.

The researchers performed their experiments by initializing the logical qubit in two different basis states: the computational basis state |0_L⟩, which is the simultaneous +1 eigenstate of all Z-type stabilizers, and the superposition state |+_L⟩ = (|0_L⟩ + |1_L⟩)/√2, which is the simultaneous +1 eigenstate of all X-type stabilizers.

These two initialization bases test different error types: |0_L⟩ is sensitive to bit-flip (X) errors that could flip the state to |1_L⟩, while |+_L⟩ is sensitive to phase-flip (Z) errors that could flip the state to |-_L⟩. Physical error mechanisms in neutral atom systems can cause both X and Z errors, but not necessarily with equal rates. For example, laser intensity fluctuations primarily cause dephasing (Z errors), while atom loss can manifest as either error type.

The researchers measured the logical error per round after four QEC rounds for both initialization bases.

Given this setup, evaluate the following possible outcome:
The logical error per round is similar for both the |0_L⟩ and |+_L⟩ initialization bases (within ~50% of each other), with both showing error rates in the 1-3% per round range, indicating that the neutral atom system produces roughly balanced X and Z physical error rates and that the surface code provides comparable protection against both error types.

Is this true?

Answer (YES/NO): NO